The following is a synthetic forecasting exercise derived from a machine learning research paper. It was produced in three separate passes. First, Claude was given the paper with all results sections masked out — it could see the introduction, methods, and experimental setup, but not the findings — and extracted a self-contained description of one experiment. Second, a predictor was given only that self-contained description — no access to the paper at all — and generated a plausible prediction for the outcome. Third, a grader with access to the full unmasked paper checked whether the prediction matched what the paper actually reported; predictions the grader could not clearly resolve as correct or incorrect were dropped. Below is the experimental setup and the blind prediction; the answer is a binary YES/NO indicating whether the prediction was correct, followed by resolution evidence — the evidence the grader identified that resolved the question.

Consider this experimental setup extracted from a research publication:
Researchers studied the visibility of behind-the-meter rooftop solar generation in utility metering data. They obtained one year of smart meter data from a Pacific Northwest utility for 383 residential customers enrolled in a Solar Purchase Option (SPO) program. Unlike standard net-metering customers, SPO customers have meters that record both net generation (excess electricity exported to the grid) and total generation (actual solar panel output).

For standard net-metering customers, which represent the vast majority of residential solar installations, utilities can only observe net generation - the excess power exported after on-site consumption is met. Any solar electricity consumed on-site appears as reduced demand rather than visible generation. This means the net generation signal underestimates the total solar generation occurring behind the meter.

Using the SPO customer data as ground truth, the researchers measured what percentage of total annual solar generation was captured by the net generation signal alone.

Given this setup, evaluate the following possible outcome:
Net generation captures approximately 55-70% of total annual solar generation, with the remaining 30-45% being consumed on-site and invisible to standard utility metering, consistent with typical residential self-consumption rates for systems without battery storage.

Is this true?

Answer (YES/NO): NO